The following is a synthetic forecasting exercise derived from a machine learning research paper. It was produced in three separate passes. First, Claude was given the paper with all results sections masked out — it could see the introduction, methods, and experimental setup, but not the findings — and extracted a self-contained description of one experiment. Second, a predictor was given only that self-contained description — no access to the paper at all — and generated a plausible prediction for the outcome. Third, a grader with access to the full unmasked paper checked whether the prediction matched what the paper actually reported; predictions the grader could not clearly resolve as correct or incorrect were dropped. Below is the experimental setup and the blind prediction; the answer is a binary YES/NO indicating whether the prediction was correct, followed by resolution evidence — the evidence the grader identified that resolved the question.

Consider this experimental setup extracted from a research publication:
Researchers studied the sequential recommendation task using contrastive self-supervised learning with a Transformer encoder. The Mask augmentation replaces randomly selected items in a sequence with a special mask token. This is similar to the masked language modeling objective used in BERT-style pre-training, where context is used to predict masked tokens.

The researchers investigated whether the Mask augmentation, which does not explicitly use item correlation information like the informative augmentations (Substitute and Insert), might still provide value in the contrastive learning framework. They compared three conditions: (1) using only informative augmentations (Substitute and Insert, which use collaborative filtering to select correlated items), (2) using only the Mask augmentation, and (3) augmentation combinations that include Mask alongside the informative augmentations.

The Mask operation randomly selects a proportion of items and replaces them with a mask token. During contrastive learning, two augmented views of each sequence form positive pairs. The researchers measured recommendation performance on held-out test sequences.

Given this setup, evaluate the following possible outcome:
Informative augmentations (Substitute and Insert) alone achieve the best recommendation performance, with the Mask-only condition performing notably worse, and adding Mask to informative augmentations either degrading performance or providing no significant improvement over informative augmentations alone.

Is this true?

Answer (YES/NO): NO